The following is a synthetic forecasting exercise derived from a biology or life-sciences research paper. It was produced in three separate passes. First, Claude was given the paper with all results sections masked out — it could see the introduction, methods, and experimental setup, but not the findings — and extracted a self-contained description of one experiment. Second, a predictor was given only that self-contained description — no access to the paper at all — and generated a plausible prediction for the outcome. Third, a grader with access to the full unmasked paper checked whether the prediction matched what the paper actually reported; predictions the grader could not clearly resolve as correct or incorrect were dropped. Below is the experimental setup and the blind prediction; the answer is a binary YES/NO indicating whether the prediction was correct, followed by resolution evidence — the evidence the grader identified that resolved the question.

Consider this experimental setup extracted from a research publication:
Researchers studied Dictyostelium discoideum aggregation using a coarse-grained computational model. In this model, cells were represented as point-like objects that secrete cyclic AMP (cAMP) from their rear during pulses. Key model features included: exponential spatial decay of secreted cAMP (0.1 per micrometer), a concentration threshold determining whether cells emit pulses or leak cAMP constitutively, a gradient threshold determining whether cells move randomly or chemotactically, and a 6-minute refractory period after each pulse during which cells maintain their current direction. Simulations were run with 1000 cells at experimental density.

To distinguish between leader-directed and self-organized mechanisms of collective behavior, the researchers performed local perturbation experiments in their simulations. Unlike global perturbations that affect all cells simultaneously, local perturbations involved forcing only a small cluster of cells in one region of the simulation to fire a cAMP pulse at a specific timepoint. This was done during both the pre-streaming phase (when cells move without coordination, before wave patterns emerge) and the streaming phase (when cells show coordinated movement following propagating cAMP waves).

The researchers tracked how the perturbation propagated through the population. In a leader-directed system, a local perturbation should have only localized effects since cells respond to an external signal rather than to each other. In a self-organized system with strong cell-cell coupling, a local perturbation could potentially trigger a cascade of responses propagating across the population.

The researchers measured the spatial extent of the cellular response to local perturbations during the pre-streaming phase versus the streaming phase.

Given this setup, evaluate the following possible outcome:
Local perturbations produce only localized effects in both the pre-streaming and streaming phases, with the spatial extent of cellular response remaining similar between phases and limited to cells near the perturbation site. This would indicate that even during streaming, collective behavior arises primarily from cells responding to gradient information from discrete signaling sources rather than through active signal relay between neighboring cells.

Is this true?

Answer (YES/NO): NO